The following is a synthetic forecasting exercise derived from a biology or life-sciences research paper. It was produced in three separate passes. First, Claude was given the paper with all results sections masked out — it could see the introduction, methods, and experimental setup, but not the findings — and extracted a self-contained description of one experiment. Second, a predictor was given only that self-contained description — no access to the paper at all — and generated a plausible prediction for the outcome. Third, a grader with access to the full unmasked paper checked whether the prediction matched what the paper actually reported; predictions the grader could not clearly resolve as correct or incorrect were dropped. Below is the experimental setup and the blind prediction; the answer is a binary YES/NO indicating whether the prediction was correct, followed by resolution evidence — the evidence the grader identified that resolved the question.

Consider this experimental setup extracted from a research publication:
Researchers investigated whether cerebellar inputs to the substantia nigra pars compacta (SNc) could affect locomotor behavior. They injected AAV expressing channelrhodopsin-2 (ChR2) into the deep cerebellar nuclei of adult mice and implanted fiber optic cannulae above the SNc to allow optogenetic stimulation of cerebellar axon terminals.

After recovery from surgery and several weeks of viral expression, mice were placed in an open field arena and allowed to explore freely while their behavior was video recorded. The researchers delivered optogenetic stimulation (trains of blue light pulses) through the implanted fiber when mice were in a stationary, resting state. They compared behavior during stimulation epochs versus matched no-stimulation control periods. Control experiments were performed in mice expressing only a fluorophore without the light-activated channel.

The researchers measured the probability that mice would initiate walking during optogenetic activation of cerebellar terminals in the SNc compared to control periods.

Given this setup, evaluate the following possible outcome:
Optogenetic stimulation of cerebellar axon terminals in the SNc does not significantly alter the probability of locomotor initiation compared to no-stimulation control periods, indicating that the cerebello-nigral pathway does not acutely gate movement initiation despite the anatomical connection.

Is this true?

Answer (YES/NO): NO